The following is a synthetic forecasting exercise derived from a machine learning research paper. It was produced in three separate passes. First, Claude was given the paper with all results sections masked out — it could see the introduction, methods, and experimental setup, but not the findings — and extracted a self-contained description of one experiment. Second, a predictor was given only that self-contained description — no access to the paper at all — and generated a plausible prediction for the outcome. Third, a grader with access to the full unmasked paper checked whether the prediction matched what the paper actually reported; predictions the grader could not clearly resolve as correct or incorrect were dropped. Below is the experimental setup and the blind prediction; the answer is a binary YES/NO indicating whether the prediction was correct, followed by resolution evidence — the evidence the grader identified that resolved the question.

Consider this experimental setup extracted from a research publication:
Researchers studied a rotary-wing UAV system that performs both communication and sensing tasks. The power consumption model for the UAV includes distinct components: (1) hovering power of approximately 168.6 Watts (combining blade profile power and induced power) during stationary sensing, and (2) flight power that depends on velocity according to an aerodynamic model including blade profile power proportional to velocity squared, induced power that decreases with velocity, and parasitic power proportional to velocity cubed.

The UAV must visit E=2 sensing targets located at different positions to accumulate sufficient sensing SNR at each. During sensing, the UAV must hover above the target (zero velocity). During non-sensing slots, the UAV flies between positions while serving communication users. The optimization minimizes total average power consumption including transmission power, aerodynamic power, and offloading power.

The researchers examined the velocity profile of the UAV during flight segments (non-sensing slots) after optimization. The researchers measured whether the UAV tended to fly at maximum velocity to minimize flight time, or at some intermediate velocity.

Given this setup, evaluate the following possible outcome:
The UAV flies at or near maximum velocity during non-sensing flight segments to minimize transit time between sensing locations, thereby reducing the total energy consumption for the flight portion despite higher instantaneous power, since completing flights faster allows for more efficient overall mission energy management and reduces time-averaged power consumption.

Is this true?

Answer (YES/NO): NO